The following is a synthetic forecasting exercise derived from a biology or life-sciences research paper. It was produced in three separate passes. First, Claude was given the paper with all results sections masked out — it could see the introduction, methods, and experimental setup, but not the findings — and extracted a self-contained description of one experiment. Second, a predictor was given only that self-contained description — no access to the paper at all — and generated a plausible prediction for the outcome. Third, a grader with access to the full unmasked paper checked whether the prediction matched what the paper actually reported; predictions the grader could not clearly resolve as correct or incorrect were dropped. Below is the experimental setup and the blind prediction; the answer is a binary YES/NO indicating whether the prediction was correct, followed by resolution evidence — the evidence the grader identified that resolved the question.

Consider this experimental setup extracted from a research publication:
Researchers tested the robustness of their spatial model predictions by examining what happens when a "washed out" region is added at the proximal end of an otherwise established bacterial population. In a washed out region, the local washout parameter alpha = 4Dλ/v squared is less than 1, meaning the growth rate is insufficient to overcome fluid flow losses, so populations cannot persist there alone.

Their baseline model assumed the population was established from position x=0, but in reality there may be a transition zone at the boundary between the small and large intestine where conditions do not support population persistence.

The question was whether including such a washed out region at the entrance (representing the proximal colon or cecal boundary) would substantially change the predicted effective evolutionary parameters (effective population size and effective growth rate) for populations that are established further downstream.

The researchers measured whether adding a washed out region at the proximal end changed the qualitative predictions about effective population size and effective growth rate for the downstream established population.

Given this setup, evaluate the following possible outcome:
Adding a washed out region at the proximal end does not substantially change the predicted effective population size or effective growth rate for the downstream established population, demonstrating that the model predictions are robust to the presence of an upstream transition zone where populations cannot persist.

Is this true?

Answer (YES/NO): YES